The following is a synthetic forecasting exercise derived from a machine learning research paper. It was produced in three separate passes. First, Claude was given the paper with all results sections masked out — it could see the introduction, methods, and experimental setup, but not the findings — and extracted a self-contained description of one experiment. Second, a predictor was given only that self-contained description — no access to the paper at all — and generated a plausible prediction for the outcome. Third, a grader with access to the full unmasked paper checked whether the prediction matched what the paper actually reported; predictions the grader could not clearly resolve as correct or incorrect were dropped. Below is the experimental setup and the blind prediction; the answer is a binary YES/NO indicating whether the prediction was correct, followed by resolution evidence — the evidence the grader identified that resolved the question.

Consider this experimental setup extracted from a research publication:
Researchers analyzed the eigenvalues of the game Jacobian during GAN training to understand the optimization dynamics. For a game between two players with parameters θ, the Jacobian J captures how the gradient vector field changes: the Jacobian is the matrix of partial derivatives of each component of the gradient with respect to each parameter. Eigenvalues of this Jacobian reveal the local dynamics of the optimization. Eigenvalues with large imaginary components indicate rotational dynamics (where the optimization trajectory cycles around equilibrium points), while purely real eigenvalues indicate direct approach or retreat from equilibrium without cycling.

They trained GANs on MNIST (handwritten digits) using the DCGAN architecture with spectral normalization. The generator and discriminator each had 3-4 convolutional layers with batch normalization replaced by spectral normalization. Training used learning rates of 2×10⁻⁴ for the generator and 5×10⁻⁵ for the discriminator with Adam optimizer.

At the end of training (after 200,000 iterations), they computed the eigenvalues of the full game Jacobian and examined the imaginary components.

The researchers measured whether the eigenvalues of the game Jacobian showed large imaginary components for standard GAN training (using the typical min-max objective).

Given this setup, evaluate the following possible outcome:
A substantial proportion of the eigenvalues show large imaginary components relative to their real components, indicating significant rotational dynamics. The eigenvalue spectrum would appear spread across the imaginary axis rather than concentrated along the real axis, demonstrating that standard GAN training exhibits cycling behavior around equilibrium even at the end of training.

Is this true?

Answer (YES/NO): YES